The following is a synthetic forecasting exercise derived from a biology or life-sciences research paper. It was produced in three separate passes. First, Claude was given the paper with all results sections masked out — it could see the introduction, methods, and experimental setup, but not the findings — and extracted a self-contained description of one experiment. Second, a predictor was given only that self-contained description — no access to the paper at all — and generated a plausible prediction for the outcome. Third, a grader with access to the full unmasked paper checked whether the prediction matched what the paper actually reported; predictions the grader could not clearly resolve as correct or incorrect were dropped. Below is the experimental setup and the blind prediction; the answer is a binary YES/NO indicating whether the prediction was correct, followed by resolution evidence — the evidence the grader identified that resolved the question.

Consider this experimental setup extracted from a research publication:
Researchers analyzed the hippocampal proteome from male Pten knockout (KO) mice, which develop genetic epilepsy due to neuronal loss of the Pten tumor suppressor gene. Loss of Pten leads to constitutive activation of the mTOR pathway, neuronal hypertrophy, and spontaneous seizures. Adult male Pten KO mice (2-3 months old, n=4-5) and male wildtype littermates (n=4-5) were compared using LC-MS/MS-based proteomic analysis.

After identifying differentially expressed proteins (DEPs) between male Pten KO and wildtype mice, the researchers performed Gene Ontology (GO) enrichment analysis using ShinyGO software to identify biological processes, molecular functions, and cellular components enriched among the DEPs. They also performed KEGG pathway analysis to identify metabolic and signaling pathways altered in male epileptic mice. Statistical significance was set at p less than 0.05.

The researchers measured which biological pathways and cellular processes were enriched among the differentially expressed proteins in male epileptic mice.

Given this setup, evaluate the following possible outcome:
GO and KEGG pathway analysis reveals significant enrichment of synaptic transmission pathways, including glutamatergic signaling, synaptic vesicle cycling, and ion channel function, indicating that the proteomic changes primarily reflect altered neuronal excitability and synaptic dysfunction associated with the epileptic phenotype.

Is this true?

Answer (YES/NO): NO